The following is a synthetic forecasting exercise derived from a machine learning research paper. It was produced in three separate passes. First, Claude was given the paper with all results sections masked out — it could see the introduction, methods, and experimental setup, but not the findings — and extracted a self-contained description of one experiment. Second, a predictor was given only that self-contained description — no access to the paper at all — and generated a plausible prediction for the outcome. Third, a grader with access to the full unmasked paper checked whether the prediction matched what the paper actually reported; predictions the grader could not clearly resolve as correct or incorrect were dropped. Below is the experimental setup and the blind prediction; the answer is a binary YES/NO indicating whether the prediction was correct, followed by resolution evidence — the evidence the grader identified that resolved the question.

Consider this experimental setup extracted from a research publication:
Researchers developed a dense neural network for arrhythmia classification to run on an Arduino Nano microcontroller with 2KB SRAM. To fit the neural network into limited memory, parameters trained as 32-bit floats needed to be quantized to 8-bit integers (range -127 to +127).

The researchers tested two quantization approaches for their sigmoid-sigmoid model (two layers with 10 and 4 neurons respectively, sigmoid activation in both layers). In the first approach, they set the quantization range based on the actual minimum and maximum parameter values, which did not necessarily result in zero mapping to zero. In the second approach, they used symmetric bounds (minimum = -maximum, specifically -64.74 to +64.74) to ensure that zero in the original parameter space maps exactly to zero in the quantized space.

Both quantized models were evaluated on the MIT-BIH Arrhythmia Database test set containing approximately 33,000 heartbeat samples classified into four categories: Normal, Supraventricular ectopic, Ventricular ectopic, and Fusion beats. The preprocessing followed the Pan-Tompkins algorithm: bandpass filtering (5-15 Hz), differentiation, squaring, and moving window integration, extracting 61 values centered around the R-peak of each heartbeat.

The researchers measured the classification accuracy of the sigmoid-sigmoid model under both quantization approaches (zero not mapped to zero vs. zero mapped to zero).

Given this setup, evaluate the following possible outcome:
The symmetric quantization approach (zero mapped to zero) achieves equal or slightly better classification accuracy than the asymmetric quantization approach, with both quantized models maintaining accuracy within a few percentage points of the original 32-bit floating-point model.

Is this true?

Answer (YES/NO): NO